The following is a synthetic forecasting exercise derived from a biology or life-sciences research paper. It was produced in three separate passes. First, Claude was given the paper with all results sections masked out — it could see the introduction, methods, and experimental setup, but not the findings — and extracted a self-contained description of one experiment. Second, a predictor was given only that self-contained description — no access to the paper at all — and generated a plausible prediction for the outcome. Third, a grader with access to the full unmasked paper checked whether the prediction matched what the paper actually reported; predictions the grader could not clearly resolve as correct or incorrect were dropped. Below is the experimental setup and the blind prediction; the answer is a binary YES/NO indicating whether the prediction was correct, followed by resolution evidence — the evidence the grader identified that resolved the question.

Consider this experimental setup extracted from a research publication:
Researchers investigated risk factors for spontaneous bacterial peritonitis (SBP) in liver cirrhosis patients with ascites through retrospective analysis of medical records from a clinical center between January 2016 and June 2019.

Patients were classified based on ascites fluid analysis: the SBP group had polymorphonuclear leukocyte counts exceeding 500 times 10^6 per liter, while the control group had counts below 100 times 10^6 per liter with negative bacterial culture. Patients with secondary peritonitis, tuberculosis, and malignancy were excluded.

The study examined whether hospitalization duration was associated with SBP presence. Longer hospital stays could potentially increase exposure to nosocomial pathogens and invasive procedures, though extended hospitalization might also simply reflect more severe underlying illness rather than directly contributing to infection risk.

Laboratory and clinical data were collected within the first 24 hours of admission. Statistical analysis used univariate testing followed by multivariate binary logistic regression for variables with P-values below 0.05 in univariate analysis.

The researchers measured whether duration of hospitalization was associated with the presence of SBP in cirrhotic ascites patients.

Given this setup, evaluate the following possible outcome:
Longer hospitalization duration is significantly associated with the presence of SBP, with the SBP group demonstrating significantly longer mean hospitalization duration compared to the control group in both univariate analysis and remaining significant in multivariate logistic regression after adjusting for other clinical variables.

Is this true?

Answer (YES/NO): YES